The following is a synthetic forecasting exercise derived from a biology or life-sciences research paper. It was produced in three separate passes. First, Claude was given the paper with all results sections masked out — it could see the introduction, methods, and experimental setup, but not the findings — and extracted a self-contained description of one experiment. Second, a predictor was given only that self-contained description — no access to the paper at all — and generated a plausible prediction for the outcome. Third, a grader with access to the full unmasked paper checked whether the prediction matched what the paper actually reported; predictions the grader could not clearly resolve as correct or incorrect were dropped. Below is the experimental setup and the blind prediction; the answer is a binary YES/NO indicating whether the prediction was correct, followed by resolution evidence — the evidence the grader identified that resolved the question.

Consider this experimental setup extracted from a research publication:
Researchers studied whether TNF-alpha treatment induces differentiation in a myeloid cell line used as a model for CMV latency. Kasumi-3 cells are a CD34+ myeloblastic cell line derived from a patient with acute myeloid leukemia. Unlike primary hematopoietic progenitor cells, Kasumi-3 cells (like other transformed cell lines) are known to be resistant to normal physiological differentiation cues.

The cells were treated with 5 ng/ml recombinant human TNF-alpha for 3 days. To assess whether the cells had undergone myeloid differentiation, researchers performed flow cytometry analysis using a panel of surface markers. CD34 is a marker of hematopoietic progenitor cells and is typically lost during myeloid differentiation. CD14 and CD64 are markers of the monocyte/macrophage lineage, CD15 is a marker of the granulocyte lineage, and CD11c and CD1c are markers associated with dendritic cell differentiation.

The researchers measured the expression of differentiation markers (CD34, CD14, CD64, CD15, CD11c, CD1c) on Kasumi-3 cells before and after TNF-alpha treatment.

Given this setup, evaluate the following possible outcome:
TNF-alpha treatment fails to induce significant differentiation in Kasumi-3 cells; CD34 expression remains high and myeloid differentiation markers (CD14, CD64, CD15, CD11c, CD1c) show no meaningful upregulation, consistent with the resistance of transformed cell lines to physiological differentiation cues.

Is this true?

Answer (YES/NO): YES